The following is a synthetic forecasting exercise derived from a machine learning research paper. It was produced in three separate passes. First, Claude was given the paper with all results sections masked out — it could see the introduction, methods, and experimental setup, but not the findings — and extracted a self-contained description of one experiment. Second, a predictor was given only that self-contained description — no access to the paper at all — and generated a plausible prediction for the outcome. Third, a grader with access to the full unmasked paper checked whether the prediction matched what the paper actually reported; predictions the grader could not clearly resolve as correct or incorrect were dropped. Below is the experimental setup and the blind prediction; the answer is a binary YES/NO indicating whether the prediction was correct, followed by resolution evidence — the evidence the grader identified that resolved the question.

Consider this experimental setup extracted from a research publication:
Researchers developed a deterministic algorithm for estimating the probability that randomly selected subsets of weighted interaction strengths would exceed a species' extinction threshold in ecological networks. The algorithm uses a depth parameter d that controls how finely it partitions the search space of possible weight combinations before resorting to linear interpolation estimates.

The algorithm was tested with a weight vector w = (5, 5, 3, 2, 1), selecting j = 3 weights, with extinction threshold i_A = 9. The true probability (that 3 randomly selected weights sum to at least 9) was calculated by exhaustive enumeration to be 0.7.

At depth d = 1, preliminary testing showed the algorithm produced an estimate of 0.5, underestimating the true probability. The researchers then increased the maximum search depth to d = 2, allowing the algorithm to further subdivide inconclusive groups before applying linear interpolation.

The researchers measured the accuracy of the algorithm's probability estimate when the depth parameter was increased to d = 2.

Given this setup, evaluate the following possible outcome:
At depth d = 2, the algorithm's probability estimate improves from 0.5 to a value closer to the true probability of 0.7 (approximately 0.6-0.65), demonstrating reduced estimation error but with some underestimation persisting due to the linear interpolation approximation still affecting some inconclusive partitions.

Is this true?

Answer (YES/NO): NO